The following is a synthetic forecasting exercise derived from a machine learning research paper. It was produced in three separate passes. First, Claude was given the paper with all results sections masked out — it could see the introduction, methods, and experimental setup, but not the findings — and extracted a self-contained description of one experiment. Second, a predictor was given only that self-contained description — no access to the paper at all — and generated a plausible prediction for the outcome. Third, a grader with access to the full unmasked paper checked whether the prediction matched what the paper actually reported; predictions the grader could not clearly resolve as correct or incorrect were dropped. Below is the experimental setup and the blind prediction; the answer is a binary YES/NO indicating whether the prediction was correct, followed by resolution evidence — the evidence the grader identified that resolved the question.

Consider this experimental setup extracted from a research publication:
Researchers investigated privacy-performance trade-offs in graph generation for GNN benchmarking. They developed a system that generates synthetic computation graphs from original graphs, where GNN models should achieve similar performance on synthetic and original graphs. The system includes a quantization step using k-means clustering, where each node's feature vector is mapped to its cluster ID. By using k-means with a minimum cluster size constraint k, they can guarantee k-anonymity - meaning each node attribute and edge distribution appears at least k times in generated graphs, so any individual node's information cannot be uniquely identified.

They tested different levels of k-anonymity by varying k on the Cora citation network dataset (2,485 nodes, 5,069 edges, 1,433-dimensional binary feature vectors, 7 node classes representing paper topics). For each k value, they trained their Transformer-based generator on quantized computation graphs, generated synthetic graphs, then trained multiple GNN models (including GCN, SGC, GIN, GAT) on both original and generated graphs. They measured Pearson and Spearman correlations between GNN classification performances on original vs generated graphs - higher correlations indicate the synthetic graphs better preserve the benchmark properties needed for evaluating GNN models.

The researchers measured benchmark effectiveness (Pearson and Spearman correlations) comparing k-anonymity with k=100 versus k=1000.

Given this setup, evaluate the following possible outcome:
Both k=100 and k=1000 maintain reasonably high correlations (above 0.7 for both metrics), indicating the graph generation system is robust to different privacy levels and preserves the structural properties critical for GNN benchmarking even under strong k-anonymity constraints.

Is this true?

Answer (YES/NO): NO